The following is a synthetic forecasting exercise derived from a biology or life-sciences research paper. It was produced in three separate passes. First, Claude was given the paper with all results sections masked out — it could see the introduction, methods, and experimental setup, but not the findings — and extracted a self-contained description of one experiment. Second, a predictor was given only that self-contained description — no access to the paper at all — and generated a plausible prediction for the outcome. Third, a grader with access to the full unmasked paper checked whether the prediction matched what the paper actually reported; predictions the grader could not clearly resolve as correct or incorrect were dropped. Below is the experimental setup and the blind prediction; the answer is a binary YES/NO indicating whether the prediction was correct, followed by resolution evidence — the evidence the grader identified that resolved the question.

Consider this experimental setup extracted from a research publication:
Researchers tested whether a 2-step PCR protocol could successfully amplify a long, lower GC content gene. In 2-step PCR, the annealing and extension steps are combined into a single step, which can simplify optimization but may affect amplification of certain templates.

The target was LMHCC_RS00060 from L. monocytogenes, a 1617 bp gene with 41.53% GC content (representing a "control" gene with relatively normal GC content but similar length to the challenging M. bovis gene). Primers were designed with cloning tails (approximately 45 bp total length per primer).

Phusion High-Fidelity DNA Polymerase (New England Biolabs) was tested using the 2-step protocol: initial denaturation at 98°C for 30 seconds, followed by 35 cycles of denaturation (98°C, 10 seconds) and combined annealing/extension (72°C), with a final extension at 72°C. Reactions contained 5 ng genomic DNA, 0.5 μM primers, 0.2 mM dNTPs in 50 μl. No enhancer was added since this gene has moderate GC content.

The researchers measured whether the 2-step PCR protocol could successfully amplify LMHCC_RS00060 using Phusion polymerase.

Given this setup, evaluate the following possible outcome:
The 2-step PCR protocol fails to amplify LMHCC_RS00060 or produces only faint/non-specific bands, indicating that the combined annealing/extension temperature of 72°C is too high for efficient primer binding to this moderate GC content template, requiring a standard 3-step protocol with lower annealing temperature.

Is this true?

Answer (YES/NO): NO